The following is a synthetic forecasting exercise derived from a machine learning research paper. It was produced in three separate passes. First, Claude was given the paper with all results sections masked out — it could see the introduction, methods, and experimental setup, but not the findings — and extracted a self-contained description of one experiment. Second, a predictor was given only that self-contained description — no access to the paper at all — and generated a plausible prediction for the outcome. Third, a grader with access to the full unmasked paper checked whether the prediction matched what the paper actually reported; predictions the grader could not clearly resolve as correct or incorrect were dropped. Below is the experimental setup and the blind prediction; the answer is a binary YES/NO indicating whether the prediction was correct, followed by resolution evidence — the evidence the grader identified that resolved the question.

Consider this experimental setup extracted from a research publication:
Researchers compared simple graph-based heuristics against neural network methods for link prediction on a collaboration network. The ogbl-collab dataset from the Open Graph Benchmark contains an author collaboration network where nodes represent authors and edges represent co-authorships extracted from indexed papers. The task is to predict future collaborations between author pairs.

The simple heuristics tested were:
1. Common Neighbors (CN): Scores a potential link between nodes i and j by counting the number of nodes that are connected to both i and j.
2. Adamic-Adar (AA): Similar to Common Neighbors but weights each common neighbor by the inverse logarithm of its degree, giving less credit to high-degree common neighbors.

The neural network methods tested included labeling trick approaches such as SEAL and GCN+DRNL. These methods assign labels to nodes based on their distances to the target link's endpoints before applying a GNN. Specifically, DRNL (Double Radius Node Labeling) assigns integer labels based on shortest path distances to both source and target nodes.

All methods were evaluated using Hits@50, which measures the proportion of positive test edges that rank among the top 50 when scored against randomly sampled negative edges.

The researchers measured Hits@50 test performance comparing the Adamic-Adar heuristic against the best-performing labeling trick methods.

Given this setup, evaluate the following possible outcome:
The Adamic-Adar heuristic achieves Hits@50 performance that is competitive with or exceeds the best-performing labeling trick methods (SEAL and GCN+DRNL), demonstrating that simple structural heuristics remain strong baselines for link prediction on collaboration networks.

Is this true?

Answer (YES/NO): YES